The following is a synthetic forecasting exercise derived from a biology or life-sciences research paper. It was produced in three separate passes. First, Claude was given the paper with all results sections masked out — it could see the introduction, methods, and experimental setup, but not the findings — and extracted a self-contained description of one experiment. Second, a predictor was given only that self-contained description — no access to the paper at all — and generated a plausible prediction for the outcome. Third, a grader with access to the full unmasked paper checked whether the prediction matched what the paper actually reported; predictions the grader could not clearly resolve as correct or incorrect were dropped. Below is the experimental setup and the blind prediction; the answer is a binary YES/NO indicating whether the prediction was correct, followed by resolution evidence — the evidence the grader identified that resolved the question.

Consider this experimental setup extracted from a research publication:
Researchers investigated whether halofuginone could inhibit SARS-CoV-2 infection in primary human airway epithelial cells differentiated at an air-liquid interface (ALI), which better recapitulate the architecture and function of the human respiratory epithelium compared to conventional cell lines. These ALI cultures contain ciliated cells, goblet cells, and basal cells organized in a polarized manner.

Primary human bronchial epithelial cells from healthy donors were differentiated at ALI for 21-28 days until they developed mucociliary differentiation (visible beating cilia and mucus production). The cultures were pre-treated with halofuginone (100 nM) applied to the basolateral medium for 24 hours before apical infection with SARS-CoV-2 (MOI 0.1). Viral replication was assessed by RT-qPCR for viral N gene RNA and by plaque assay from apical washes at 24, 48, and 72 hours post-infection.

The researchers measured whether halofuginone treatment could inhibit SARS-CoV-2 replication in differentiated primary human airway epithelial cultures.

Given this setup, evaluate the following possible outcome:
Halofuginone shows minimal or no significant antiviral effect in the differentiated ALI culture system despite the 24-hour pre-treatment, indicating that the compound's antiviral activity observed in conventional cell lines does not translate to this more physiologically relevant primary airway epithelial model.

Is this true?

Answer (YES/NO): NO